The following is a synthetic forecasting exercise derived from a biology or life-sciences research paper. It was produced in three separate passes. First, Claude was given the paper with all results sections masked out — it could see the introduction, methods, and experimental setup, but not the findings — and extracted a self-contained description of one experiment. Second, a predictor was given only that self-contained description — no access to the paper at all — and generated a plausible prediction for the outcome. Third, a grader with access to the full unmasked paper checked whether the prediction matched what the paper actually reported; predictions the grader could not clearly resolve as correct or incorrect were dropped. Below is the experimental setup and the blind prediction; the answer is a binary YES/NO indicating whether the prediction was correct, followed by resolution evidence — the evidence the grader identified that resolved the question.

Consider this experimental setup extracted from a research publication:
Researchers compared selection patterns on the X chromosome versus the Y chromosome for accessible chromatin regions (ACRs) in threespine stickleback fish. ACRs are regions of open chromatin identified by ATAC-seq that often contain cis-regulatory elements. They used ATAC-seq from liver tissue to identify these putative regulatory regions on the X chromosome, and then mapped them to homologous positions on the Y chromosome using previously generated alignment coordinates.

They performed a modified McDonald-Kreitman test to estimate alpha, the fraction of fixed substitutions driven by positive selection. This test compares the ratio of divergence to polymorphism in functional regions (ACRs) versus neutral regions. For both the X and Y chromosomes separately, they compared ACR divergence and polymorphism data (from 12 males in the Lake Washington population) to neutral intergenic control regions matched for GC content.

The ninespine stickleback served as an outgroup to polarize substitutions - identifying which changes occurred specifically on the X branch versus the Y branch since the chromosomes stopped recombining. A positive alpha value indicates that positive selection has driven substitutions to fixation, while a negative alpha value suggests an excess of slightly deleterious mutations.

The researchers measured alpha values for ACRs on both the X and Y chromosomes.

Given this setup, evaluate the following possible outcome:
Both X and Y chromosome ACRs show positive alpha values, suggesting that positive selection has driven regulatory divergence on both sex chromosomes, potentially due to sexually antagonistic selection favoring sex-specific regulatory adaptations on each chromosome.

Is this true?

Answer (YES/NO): YES